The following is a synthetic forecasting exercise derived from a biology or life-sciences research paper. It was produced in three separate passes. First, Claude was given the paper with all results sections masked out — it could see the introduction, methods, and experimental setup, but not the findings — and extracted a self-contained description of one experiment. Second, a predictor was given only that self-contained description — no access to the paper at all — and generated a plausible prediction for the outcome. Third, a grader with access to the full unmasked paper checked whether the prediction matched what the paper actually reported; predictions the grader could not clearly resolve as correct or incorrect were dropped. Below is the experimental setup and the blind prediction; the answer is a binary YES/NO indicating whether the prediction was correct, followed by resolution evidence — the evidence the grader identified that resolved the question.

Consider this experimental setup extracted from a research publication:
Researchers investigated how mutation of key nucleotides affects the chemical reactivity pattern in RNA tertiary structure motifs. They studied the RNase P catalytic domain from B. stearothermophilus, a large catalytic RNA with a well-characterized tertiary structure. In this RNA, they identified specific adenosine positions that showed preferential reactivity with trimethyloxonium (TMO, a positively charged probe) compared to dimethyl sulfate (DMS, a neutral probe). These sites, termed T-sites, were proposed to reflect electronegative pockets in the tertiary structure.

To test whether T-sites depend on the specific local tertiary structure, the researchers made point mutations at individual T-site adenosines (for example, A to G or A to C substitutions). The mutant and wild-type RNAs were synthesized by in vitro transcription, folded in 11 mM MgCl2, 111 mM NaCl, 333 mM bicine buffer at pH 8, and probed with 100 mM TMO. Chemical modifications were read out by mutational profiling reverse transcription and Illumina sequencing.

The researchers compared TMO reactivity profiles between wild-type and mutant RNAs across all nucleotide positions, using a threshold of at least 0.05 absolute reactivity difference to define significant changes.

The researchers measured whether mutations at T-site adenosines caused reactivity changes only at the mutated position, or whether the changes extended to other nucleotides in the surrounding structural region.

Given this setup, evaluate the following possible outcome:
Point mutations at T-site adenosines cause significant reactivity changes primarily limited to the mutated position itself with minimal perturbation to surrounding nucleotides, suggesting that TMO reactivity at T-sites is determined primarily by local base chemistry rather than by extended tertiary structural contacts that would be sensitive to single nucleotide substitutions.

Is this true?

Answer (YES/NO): NO